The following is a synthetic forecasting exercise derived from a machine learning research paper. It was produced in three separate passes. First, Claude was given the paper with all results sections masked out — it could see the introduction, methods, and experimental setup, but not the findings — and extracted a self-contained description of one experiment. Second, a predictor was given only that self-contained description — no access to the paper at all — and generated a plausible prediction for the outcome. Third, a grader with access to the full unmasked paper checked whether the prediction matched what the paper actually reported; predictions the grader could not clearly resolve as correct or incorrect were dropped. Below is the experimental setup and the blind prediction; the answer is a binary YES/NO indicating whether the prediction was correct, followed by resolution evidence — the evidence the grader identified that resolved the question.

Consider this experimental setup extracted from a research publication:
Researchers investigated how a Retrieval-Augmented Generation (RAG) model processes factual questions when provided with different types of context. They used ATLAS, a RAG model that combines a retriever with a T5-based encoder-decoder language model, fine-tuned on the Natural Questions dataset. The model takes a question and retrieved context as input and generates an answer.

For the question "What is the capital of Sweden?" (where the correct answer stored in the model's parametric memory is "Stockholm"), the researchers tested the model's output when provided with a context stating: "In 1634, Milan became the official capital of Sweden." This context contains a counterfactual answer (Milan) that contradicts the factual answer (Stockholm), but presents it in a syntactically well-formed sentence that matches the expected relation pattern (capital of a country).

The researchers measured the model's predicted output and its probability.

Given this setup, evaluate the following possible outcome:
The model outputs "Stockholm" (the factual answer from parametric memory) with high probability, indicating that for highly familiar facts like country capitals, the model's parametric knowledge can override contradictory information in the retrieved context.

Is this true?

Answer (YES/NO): NO